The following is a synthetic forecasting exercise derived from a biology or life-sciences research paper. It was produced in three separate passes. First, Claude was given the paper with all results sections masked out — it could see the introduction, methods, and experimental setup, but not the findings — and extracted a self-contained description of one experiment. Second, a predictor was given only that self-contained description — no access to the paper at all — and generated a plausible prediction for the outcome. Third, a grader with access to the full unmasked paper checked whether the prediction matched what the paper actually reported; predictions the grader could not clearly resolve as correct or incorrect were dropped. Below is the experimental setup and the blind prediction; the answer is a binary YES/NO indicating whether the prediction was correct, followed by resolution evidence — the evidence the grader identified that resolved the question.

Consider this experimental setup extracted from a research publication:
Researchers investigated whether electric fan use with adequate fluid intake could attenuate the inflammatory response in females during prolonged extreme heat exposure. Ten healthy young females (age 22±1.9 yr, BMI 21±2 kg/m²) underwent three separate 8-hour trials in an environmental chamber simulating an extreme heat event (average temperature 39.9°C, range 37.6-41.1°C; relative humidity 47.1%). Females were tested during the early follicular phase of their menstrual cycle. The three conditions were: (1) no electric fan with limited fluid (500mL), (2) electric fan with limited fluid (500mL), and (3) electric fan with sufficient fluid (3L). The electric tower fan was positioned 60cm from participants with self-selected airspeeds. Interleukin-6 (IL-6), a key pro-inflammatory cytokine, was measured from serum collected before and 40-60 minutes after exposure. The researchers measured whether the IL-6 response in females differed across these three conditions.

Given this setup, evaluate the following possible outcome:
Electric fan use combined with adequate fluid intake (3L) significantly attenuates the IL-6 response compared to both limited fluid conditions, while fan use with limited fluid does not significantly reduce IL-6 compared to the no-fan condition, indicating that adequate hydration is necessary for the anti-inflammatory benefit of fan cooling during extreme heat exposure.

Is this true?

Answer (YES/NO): YES